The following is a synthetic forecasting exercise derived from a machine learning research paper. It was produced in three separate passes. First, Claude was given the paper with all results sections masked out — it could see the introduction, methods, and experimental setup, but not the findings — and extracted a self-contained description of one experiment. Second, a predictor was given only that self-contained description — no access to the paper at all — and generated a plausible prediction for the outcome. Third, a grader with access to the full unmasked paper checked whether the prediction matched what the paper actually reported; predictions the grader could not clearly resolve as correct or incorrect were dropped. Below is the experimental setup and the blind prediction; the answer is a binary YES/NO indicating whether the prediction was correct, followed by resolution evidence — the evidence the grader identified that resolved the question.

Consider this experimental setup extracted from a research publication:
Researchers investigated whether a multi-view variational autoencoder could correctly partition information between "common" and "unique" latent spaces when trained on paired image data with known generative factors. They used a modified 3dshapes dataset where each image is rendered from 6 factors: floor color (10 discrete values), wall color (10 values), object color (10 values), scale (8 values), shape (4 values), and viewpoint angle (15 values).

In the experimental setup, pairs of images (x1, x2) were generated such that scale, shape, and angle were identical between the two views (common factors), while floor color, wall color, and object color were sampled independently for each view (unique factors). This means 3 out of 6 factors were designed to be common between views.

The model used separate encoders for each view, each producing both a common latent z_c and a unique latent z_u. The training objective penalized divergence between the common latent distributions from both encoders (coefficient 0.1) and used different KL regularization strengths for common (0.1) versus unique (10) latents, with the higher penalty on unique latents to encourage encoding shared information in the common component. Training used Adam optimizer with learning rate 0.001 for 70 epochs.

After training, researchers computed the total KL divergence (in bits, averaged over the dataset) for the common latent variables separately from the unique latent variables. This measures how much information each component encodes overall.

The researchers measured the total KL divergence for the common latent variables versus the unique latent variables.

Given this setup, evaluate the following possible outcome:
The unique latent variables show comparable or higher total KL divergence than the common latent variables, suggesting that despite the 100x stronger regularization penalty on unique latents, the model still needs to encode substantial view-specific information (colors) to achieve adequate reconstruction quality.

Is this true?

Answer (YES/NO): NO